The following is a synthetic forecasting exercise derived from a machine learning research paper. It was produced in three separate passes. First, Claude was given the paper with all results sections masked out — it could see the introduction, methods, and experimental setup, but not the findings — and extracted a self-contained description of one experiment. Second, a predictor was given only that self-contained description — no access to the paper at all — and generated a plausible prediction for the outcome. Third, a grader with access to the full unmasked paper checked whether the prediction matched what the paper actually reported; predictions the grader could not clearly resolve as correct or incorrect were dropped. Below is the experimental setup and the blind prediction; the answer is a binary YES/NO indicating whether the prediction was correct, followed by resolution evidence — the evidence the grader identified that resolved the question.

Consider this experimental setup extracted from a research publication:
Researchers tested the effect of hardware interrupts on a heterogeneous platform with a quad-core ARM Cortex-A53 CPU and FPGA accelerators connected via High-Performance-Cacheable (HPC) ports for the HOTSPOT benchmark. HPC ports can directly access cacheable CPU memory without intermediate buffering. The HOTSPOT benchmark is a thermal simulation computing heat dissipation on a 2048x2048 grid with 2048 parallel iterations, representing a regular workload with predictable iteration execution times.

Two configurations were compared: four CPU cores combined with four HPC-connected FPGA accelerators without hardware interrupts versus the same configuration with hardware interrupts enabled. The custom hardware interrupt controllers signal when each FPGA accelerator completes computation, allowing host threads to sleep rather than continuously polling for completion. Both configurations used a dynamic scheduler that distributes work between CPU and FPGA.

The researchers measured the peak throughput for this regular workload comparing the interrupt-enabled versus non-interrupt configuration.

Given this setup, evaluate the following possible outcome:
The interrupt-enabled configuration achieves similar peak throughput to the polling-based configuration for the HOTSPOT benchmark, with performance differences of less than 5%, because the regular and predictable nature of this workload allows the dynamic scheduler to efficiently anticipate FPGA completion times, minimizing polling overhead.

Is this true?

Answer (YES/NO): NO